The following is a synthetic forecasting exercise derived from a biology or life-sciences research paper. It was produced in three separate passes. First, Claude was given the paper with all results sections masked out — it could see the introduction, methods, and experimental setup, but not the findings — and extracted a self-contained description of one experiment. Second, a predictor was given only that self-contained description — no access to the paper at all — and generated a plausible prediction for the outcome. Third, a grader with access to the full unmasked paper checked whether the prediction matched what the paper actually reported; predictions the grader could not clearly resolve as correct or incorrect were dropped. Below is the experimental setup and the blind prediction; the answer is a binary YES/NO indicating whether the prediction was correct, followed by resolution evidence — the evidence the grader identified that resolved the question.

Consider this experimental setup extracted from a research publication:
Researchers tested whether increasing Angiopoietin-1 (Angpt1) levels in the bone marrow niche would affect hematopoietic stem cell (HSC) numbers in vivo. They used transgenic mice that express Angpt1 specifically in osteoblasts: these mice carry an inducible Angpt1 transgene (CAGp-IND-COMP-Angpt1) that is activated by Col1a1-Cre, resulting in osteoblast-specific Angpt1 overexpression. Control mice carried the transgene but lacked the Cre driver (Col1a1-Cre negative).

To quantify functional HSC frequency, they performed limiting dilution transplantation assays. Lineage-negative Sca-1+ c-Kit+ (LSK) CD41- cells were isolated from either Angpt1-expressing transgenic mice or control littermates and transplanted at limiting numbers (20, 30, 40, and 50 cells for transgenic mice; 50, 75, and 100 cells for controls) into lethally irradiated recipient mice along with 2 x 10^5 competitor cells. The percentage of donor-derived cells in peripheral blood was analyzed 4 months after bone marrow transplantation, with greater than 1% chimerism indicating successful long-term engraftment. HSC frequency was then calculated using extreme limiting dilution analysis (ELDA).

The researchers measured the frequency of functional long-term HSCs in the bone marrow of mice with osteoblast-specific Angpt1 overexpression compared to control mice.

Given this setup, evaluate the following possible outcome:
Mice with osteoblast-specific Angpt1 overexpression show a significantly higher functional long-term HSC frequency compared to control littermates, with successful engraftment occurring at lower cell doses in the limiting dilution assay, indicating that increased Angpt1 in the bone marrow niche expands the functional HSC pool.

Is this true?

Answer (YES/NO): YES